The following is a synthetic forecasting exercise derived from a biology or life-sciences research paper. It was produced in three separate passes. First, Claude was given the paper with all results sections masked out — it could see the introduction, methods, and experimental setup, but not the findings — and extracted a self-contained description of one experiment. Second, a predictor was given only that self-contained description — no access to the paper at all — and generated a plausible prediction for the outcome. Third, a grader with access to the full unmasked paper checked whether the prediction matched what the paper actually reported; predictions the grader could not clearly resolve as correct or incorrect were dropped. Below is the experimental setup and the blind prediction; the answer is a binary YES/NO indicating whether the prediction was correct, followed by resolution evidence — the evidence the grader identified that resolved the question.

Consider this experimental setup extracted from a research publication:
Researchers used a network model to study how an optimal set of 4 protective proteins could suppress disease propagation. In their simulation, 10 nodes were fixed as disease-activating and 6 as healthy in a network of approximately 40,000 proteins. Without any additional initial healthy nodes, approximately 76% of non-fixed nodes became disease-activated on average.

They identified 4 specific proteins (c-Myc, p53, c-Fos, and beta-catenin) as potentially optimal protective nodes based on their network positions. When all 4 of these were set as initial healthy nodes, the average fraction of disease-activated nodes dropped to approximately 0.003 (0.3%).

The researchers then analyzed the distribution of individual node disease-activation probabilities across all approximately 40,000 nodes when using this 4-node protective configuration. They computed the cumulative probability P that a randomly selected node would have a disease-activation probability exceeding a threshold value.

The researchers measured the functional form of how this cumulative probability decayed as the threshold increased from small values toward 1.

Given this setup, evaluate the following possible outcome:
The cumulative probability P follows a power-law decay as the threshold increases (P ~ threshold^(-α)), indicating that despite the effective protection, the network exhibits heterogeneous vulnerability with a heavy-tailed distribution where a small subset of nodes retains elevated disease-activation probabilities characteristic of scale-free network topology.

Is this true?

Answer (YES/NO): YES